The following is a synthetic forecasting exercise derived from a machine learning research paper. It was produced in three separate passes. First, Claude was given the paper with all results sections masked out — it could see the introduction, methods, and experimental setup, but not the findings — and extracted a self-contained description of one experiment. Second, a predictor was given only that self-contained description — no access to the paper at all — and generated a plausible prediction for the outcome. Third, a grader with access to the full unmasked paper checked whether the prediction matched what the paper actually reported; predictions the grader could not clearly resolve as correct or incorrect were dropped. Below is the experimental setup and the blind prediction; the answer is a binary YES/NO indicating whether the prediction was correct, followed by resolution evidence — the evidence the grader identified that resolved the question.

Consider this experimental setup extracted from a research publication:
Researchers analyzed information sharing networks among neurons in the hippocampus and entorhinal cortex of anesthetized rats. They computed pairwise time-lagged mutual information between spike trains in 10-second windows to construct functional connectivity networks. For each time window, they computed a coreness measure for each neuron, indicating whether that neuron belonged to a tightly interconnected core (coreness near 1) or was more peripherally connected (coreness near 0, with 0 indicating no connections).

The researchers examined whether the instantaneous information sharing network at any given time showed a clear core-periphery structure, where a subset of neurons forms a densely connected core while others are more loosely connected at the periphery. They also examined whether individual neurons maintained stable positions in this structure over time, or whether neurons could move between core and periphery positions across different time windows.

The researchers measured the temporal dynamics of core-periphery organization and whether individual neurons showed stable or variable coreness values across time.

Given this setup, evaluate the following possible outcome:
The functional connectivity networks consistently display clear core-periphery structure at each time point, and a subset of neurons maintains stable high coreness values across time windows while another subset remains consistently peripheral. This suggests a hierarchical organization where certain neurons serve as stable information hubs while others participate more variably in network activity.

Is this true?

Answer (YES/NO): NO